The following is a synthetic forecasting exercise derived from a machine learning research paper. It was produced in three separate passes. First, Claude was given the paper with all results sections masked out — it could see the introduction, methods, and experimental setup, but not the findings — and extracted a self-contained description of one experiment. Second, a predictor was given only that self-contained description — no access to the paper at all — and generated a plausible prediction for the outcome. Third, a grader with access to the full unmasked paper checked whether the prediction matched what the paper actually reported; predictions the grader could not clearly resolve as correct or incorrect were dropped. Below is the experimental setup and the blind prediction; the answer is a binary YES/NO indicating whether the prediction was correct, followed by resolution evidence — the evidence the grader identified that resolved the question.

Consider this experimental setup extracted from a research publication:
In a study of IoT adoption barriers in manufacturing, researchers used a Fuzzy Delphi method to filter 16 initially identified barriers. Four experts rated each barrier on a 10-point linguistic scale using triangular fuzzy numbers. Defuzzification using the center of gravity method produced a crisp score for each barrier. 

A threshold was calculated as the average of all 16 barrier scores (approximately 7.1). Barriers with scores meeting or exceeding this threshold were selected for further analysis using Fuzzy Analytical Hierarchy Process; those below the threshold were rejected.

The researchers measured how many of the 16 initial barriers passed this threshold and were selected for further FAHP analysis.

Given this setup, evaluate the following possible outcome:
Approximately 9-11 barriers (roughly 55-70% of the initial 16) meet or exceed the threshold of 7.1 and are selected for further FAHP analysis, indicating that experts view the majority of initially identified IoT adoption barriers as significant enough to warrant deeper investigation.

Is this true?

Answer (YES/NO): YES